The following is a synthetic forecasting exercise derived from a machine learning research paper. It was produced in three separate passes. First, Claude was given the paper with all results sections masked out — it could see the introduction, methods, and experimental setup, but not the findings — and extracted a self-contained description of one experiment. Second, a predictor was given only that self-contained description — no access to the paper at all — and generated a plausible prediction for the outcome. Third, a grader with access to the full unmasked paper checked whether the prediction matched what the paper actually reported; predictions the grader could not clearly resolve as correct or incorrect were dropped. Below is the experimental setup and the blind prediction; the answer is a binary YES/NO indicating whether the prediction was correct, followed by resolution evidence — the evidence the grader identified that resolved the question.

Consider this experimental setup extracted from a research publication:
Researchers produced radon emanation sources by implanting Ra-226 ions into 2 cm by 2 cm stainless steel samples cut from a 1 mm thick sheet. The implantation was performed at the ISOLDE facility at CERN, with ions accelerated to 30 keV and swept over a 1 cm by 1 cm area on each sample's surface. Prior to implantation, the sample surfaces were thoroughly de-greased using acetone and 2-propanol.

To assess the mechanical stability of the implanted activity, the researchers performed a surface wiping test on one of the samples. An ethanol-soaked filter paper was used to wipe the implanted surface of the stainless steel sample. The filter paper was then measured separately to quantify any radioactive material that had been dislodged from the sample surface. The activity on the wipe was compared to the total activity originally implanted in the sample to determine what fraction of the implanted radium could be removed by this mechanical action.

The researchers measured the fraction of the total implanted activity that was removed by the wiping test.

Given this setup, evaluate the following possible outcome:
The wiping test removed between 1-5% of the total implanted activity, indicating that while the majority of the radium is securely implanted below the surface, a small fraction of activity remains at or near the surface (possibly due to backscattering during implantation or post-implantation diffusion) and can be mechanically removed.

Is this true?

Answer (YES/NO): NO